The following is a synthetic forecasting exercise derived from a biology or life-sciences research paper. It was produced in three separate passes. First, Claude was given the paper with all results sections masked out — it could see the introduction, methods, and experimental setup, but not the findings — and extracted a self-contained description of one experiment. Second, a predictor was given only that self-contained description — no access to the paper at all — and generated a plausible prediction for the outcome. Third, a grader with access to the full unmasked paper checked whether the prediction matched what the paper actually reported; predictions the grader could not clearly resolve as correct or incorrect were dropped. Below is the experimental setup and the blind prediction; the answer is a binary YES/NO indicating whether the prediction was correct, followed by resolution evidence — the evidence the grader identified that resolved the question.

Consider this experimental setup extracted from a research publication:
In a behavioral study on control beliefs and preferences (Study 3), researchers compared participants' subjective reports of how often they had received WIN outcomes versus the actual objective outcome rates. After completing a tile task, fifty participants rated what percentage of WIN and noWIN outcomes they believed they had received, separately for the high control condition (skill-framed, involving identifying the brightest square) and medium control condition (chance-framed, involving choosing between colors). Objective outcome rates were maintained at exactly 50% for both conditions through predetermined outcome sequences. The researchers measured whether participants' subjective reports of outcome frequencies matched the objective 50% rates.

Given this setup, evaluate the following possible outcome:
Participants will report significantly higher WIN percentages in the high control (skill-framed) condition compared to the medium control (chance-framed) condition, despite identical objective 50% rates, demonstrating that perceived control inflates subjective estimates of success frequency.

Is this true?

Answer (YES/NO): YES